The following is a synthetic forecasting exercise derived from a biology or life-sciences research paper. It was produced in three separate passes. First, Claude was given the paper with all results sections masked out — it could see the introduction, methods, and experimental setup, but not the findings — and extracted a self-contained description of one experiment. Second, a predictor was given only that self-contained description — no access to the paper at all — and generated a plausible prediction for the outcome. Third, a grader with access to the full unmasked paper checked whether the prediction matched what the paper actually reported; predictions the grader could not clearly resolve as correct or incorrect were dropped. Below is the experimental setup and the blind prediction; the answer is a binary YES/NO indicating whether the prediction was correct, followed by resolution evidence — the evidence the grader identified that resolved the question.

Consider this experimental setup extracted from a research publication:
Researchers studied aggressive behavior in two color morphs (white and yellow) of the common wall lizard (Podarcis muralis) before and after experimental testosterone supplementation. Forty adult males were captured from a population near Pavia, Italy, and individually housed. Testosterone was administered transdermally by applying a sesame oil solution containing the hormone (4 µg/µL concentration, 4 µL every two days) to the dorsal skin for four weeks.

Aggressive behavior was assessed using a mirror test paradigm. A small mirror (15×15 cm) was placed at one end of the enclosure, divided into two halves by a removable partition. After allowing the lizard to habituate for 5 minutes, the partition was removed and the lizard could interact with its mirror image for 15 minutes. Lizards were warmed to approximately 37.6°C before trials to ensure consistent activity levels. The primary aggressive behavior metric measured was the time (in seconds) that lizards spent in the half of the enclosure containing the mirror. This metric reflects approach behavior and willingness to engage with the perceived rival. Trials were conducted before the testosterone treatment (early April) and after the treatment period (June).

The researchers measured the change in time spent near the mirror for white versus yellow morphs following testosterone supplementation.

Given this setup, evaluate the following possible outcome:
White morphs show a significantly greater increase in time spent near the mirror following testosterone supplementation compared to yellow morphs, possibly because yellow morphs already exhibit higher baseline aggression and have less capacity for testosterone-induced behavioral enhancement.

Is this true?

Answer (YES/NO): YES